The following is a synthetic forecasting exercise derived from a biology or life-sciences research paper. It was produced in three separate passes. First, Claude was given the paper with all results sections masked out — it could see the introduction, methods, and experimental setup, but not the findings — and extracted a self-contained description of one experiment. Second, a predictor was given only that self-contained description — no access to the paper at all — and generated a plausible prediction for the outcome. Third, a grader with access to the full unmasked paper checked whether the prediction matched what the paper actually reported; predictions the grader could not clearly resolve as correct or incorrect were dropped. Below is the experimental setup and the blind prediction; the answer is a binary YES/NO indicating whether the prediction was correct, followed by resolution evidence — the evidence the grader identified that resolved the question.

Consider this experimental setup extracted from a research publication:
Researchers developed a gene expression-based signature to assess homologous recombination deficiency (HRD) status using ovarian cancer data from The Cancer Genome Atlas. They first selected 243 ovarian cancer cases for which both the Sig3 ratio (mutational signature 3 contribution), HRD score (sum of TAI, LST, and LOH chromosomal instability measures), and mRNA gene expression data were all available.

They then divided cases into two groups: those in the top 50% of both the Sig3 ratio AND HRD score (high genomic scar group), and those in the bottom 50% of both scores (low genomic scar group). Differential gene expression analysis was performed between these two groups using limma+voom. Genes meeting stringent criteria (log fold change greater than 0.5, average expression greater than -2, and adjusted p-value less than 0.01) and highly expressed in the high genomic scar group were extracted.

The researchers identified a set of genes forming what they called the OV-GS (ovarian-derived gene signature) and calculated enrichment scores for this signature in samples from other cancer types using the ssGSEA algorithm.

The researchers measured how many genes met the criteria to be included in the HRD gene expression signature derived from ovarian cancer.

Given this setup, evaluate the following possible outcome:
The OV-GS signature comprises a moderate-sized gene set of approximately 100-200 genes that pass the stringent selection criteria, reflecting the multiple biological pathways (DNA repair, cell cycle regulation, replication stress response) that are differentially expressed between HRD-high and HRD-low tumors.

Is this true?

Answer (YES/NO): NO